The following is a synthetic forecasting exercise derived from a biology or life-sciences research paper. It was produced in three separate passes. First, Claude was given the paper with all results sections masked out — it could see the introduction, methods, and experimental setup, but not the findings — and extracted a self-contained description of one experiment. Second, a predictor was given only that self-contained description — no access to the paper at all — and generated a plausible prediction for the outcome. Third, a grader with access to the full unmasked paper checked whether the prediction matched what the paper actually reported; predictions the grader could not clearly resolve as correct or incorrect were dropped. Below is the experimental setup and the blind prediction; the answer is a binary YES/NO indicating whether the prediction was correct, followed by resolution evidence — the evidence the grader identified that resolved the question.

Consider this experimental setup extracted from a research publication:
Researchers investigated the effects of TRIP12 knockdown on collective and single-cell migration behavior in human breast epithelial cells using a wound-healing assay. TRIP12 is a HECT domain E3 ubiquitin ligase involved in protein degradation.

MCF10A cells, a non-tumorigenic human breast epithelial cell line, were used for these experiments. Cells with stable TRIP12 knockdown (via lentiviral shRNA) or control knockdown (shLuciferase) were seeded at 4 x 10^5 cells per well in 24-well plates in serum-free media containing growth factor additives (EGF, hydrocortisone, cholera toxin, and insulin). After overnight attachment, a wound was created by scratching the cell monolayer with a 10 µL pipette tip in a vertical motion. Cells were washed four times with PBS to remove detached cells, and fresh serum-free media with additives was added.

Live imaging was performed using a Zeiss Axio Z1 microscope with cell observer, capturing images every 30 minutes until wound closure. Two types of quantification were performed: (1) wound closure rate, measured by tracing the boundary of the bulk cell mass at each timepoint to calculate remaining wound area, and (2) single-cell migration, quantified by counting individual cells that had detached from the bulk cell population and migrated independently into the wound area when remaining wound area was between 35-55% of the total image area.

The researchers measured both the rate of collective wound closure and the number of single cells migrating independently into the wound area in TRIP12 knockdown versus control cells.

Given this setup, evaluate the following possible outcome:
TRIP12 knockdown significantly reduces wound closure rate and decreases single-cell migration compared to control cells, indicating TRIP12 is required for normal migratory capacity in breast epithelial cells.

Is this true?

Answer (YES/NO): NO